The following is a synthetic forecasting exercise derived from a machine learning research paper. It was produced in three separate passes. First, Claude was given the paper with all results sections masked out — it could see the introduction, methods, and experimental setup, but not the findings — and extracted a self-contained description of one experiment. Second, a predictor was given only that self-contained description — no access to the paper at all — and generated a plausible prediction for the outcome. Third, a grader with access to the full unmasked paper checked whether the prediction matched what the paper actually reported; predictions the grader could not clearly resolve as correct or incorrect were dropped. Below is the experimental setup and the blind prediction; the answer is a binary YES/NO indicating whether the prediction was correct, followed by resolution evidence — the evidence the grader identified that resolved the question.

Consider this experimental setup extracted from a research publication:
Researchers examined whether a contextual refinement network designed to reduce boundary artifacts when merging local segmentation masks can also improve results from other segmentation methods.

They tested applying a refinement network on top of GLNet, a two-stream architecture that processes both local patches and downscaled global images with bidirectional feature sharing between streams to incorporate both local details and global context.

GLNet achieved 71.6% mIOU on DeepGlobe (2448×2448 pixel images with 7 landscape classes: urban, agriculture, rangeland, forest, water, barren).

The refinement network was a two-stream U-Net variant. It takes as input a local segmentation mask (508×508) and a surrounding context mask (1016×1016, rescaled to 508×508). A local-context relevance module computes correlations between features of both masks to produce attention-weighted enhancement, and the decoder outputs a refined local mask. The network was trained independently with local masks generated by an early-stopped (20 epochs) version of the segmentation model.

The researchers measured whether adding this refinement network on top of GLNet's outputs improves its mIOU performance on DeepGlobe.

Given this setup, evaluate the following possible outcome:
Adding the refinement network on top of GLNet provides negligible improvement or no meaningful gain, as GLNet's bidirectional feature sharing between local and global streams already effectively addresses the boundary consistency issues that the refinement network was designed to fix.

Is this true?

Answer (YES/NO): NO